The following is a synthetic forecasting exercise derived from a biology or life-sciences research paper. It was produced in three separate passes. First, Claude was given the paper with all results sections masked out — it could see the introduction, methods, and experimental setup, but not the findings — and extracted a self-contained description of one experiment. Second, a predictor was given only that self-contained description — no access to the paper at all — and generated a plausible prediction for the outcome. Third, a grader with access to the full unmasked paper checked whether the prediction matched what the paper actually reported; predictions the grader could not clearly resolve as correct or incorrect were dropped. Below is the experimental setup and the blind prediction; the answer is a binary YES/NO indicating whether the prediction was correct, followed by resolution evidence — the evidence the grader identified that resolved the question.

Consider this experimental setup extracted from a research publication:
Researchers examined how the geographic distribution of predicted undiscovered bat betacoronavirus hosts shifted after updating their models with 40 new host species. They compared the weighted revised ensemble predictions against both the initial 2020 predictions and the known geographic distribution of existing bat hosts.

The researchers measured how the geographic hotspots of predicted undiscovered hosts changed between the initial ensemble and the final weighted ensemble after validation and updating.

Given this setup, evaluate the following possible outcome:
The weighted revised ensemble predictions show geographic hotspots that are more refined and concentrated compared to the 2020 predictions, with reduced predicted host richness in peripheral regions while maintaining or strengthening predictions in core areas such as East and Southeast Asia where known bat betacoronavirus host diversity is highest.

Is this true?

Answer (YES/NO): NO